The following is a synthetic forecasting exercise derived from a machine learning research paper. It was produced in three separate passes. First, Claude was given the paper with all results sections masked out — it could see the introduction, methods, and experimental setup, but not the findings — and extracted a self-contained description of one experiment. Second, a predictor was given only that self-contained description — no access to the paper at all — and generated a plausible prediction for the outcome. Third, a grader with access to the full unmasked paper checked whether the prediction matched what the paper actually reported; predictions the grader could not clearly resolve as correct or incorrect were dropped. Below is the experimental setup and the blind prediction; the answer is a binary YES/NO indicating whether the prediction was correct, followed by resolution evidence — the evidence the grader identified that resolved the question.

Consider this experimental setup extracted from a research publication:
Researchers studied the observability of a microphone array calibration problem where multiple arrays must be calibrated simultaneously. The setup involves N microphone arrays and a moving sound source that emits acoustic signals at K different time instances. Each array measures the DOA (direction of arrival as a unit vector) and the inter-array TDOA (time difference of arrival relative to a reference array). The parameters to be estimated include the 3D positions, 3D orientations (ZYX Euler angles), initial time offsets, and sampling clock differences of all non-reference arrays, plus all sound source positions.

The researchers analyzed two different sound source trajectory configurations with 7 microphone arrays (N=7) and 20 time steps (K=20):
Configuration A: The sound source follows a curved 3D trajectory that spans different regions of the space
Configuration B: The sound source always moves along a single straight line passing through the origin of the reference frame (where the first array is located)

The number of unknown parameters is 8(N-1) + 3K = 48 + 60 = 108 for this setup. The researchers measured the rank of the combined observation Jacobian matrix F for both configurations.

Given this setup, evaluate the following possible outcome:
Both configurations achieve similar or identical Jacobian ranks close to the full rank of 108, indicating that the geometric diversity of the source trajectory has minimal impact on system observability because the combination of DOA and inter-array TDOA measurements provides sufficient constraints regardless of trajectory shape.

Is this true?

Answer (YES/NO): NO